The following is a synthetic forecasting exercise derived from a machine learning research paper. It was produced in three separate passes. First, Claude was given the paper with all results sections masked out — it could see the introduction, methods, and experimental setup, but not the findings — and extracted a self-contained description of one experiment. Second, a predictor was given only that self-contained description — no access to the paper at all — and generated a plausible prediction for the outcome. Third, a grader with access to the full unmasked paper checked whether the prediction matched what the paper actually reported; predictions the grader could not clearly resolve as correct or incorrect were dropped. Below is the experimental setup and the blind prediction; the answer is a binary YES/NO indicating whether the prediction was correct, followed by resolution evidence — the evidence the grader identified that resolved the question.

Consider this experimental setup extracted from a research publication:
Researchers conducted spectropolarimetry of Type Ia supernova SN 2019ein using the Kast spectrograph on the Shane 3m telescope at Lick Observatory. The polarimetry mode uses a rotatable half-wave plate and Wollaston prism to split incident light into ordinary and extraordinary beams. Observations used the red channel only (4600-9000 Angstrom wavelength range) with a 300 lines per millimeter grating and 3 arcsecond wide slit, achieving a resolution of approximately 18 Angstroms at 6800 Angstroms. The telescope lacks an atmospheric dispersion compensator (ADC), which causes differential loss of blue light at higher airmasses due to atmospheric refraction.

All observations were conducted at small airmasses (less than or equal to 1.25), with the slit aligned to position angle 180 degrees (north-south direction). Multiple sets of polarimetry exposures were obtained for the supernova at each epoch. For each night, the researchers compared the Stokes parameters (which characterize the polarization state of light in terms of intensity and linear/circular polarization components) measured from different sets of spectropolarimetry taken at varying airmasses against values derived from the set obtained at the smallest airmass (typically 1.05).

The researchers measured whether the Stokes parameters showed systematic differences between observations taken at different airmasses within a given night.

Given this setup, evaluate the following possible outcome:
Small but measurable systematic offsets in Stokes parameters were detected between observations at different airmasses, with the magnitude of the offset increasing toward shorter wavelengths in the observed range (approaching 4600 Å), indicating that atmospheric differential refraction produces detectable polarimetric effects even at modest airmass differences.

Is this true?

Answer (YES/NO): NO